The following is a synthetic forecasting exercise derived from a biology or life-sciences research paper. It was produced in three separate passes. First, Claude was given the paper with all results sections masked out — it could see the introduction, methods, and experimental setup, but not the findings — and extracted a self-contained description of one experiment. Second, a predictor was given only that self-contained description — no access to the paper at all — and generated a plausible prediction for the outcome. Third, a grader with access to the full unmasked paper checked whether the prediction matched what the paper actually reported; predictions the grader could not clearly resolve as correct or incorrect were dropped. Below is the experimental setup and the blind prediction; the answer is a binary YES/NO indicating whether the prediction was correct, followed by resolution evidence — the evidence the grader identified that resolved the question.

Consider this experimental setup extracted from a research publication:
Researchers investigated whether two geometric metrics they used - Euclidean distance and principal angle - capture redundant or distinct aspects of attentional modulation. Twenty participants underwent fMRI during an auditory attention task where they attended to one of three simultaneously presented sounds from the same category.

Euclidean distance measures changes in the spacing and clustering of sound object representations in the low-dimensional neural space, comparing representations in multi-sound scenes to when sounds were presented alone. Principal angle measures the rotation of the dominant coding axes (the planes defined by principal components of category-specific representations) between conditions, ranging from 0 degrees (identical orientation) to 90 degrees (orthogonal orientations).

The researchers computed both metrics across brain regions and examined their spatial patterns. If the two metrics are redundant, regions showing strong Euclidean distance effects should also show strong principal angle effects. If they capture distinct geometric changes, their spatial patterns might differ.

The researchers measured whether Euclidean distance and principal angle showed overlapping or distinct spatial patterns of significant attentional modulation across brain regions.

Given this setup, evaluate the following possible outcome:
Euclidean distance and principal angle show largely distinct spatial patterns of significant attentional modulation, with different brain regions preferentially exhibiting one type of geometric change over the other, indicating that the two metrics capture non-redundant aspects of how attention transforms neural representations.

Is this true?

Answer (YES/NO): YES